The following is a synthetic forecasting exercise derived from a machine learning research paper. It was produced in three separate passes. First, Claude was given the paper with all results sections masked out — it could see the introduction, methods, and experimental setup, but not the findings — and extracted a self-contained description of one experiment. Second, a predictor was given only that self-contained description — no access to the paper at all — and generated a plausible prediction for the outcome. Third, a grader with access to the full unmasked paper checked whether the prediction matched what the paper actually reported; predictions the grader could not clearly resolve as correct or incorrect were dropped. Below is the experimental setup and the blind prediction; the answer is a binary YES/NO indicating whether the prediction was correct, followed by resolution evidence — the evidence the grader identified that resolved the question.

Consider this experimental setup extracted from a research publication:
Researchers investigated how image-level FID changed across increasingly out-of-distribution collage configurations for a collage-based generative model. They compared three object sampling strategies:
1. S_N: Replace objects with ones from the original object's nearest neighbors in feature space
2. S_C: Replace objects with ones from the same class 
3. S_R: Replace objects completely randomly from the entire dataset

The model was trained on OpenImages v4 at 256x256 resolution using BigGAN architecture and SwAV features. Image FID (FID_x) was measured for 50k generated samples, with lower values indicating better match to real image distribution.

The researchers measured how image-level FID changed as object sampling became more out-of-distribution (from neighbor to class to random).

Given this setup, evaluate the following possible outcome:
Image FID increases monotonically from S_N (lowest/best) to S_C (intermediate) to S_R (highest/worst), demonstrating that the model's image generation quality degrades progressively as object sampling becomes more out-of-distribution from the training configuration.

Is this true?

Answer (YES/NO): YES